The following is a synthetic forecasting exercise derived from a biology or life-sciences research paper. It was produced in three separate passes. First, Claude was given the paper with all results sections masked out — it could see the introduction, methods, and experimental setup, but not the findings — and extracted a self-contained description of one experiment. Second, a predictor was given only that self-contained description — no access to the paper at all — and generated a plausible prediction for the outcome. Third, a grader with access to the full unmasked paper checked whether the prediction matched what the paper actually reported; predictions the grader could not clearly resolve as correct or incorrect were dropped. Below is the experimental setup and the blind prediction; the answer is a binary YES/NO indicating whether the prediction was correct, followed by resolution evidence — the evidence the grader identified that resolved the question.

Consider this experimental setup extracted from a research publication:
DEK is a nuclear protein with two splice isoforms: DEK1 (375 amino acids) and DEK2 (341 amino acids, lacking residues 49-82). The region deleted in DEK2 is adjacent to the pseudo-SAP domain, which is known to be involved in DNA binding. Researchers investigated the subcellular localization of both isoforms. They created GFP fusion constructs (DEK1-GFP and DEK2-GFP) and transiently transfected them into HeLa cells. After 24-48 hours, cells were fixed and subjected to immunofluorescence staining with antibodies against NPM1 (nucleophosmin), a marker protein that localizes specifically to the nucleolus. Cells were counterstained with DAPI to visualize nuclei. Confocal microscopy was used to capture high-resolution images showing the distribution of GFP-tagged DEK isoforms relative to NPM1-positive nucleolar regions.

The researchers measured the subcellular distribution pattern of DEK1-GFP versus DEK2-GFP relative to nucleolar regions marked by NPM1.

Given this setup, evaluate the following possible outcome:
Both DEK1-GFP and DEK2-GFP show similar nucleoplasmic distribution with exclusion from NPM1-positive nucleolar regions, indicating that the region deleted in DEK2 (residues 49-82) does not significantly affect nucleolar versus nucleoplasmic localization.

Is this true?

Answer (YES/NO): NO